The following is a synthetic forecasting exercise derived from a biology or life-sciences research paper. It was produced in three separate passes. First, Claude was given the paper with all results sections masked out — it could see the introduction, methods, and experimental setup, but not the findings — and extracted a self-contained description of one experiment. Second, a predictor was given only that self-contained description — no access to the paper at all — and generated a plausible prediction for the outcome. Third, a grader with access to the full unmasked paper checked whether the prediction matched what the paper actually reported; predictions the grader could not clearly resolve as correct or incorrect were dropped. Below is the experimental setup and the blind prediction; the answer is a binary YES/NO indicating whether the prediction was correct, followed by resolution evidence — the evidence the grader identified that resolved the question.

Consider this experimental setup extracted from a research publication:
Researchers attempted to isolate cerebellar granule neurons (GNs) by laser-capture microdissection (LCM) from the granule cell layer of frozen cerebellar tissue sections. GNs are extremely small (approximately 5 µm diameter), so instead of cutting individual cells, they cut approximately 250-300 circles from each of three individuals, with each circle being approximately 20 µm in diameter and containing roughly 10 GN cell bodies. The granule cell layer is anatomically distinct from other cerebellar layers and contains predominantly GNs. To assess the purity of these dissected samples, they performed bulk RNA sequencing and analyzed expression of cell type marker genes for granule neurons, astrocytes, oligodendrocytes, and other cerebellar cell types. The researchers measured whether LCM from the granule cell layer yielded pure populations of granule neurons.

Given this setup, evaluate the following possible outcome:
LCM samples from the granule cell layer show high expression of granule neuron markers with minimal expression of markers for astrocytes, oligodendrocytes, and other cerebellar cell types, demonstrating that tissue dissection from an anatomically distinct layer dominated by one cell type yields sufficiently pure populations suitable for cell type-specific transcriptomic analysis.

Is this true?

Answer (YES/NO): NO